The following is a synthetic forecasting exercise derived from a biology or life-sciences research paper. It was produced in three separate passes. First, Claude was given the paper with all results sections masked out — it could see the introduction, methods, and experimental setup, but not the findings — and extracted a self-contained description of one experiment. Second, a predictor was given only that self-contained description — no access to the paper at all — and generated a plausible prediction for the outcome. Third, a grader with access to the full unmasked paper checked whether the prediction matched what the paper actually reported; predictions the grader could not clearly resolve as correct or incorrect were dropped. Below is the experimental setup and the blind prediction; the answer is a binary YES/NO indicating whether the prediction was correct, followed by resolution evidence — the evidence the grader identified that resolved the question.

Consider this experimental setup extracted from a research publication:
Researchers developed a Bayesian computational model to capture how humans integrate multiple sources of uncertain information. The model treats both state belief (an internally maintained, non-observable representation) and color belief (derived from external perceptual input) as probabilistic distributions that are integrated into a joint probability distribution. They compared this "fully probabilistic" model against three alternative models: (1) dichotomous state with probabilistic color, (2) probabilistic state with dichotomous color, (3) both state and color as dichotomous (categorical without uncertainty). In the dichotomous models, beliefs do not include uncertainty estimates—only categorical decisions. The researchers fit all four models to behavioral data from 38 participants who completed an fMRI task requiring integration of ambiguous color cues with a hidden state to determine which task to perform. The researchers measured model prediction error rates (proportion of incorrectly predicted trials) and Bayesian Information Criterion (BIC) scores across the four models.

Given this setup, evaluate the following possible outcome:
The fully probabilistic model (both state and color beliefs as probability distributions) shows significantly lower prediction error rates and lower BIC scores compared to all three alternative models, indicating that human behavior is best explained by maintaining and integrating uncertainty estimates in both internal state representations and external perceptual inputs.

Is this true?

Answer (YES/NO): YES